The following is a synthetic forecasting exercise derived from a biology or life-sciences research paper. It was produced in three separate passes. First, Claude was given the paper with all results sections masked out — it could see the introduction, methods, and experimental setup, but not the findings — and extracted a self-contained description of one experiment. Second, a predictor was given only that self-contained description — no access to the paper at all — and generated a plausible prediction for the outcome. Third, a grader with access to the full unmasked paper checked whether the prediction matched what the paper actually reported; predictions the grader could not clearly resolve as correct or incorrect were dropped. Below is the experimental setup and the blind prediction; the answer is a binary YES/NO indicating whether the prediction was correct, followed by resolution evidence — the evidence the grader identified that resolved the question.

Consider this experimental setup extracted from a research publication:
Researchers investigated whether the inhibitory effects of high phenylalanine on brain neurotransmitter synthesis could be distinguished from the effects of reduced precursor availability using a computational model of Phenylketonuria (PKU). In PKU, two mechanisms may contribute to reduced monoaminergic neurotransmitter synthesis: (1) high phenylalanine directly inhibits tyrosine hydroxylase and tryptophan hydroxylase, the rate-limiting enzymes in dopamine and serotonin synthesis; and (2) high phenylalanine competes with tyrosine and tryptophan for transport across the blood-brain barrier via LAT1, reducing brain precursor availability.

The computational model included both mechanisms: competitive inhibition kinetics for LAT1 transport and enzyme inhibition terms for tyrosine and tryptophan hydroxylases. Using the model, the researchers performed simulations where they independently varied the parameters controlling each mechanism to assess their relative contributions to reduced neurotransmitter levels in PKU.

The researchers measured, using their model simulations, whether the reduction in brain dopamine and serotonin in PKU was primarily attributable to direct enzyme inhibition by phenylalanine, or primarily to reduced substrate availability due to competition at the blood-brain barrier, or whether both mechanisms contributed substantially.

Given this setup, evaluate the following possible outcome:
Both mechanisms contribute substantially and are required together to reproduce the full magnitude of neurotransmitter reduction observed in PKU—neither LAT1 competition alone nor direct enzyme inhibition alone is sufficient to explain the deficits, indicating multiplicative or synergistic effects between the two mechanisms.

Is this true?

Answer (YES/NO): NO